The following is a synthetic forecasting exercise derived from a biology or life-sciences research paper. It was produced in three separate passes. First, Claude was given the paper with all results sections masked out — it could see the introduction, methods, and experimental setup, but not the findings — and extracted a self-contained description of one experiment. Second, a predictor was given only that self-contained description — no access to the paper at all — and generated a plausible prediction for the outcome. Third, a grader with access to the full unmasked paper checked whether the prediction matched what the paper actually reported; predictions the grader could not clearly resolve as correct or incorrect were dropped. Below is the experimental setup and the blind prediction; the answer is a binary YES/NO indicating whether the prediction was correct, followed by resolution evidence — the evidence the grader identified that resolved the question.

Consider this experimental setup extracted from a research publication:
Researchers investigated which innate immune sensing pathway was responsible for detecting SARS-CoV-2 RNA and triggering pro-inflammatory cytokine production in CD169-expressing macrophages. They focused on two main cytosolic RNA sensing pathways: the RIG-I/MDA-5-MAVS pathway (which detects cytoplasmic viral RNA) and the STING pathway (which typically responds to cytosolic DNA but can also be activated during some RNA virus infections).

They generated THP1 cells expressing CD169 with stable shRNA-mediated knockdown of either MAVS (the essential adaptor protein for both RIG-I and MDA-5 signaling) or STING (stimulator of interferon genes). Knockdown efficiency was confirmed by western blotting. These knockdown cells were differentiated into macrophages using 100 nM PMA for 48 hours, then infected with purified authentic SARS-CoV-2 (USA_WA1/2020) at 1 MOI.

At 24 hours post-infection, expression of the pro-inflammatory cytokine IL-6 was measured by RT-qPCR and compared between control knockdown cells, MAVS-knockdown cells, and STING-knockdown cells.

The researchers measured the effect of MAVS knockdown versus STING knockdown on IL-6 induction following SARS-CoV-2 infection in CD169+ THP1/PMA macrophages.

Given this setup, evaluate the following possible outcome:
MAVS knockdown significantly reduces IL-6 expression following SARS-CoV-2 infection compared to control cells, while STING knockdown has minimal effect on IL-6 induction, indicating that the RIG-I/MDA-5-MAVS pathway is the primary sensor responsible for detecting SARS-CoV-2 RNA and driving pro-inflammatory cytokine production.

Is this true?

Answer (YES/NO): YES